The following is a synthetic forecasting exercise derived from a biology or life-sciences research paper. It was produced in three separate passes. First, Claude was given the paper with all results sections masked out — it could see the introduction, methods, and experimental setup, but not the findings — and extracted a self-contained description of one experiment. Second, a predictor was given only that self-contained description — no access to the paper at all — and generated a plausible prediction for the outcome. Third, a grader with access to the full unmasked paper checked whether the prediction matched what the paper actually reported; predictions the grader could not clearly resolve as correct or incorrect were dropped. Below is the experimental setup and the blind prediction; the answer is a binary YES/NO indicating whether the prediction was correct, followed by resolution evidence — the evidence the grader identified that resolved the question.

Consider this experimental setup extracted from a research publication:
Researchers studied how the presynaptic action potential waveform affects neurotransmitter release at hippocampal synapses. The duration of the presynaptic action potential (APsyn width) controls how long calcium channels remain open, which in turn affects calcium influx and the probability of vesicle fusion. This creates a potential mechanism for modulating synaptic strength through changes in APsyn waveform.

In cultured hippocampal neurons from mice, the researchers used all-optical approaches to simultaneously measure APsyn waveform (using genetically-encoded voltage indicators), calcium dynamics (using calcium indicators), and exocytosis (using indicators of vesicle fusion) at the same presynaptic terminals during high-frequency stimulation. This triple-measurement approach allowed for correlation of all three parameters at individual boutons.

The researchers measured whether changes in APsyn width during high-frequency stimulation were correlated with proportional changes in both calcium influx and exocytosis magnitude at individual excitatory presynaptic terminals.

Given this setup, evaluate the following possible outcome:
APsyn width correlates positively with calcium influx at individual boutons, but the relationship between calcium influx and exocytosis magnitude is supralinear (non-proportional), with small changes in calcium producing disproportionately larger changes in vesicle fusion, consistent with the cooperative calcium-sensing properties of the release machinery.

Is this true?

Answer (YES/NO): NO